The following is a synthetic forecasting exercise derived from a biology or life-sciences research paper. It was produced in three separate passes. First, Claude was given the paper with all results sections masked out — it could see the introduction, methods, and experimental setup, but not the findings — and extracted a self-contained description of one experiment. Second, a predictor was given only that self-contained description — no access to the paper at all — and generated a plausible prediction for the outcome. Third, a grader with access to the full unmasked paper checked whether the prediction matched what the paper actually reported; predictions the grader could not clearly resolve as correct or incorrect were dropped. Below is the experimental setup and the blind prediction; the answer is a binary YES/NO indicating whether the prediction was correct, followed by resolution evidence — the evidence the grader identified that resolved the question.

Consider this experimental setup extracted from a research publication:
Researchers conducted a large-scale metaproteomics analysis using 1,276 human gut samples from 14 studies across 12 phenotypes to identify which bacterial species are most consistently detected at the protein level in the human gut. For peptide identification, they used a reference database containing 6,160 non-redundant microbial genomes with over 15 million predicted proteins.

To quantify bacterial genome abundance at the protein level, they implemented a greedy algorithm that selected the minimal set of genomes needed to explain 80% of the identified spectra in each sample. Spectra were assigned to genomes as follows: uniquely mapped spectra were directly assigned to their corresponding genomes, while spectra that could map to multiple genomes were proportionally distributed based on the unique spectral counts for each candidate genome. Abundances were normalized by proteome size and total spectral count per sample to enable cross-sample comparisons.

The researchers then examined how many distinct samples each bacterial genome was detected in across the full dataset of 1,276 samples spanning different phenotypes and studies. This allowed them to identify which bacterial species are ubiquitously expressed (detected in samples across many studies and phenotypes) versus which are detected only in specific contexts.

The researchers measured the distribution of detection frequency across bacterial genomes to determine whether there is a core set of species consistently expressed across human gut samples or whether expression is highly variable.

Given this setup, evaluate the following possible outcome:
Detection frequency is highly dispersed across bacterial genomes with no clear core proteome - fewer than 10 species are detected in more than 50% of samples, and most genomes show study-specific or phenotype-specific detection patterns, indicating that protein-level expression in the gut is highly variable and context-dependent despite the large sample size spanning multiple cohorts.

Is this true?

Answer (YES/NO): NO